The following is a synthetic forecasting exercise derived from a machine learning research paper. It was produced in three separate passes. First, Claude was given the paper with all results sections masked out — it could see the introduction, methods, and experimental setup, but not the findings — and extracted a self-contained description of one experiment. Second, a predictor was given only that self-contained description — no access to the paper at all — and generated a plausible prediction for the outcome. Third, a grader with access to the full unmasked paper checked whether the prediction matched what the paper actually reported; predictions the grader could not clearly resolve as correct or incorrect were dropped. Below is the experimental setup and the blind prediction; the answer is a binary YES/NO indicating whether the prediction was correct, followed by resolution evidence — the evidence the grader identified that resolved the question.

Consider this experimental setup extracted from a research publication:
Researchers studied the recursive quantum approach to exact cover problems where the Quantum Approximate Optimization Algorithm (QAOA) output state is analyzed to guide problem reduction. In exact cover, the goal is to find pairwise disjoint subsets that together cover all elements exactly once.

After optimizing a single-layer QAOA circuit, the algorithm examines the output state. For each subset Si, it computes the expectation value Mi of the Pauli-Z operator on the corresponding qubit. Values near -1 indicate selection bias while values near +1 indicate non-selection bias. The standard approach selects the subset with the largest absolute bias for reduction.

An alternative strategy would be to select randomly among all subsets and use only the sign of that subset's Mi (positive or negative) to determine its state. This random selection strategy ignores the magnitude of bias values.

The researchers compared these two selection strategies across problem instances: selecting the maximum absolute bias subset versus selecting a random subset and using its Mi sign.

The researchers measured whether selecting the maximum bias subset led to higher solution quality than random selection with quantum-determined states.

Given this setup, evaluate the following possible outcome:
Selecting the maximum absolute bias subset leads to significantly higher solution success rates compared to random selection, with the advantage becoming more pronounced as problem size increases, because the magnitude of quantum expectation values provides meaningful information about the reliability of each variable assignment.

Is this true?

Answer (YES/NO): NO